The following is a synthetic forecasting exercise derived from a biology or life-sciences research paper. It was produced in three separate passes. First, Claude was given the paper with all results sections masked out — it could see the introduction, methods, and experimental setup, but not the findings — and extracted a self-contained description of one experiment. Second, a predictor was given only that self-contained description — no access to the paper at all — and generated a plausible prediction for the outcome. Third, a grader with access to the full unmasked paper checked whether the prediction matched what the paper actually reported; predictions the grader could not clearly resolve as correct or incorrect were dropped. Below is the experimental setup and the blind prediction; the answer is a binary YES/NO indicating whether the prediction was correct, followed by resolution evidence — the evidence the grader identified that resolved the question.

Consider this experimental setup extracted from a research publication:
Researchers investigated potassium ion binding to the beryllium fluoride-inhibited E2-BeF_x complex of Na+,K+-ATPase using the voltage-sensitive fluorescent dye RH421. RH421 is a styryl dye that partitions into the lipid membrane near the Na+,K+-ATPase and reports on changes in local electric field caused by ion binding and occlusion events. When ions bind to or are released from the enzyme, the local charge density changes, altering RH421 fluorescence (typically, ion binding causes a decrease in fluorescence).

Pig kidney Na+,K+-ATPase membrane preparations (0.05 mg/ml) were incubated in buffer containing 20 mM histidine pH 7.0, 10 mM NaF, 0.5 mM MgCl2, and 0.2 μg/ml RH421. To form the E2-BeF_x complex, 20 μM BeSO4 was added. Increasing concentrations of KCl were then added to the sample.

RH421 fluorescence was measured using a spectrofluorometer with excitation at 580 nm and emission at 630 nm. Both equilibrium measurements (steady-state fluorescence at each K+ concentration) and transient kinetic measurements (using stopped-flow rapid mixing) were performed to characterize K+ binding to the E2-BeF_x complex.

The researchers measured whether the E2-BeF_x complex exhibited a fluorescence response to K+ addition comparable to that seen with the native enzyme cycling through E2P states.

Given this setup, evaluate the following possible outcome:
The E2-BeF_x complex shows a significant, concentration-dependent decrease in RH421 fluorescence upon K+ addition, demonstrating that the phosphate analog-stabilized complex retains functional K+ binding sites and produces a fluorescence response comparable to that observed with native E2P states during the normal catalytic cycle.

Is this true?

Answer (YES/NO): YES